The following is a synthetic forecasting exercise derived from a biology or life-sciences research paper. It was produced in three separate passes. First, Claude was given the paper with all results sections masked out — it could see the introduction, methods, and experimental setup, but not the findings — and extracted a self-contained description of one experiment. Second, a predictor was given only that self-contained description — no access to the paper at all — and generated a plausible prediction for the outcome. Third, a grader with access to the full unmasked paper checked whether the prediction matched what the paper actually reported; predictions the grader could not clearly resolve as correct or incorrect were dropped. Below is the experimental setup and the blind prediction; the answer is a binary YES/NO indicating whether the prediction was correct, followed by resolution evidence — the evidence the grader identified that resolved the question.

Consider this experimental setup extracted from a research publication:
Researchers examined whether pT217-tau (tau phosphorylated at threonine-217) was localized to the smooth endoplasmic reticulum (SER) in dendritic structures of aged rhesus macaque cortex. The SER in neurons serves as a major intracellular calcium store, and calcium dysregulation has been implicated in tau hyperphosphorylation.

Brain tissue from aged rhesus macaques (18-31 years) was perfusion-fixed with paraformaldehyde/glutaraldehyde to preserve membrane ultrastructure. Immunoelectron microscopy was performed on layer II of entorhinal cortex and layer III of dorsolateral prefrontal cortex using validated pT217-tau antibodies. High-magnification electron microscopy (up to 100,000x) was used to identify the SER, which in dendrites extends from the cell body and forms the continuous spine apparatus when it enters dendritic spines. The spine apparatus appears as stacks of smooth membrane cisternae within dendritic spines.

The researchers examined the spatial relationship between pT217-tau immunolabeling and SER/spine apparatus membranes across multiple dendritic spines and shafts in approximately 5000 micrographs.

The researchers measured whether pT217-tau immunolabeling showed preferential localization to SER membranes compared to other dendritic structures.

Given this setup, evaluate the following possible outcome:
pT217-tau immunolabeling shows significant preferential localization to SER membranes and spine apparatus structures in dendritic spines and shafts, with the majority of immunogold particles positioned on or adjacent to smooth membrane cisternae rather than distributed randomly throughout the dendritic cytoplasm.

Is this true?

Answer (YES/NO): NO